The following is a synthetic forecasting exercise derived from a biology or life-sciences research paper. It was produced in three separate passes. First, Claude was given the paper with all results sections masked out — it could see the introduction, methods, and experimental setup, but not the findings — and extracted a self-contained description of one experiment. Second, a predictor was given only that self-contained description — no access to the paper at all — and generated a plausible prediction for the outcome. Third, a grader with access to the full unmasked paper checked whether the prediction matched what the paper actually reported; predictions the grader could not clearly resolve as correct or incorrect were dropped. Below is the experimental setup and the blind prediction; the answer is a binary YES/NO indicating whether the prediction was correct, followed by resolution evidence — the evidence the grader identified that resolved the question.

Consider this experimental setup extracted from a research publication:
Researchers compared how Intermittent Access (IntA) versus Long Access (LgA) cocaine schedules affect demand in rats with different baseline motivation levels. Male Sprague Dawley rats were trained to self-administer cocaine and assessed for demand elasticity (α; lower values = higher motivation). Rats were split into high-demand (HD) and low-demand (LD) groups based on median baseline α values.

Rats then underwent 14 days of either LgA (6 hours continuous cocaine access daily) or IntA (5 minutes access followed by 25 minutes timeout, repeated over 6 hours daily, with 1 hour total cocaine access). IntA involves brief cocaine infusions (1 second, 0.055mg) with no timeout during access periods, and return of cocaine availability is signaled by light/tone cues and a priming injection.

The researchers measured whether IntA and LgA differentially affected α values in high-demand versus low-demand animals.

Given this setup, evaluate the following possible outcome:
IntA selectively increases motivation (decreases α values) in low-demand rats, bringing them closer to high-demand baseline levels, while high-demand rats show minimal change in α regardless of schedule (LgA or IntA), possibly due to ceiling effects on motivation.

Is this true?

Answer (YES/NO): NO